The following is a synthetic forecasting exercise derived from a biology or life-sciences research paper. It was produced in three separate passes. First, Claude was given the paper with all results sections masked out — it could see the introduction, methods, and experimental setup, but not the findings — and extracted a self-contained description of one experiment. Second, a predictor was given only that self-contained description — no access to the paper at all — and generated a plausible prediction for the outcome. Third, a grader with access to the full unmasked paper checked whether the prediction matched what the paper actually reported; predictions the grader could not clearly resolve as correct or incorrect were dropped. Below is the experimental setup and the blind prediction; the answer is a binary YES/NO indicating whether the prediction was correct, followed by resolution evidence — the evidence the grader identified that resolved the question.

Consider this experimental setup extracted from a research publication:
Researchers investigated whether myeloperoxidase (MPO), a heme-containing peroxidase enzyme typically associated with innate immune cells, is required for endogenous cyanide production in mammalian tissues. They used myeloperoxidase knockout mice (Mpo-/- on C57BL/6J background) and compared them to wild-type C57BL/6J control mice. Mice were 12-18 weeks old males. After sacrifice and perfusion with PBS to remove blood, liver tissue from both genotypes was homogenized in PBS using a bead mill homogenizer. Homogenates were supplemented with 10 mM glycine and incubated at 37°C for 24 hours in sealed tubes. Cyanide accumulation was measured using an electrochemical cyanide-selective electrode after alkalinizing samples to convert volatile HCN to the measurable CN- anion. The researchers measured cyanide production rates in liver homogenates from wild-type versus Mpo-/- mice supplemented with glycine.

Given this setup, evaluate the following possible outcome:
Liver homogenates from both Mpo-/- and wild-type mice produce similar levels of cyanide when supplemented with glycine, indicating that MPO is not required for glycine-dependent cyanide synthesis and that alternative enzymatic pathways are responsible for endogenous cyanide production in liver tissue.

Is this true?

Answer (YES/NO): NO